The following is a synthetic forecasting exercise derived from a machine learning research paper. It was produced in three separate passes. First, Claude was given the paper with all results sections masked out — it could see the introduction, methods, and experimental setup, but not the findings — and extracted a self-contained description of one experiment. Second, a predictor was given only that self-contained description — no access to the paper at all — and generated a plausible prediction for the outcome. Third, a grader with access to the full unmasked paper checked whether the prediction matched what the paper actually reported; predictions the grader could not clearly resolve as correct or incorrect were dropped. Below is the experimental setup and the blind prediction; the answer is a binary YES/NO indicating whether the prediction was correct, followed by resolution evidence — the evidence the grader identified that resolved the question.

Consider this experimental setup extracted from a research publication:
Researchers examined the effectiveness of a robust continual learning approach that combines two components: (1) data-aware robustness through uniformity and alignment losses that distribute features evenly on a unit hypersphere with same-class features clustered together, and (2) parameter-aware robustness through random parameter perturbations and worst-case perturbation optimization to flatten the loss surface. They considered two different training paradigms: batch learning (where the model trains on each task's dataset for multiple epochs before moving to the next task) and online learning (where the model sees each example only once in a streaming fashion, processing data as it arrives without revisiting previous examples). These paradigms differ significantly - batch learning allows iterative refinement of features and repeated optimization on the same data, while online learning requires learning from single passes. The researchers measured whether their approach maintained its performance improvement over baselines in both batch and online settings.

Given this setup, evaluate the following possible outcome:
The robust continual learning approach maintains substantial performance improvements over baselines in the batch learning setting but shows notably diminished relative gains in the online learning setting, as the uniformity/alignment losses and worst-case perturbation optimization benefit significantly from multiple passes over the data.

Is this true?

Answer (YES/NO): YES